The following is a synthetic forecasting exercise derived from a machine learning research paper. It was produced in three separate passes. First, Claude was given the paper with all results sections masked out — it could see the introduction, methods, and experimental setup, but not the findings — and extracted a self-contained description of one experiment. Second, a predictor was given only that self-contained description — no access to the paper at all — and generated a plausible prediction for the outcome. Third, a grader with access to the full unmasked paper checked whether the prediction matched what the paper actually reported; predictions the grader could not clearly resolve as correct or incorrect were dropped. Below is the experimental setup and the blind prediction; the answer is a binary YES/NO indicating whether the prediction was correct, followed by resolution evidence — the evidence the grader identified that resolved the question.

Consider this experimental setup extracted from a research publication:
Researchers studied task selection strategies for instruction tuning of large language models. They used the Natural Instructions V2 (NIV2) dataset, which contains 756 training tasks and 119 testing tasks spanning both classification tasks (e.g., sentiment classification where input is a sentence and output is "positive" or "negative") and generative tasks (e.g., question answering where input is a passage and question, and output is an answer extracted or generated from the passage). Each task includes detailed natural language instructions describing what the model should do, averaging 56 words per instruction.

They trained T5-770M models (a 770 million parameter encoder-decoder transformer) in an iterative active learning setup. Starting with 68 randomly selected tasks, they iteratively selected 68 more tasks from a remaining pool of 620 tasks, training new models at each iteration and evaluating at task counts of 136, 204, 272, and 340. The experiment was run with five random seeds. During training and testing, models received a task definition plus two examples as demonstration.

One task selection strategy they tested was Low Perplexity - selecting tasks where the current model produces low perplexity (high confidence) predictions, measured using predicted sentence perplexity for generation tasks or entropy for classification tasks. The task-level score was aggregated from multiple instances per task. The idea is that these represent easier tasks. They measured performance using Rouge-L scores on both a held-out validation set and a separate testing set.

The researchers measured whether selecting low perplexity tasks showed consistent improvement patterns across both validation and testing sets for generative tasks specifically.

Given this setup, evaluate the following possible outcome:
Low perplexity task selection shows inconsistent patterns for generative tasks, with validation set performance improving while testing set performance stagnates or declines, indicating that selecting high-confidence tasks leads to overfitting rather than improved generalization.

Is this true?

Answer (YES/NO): NO